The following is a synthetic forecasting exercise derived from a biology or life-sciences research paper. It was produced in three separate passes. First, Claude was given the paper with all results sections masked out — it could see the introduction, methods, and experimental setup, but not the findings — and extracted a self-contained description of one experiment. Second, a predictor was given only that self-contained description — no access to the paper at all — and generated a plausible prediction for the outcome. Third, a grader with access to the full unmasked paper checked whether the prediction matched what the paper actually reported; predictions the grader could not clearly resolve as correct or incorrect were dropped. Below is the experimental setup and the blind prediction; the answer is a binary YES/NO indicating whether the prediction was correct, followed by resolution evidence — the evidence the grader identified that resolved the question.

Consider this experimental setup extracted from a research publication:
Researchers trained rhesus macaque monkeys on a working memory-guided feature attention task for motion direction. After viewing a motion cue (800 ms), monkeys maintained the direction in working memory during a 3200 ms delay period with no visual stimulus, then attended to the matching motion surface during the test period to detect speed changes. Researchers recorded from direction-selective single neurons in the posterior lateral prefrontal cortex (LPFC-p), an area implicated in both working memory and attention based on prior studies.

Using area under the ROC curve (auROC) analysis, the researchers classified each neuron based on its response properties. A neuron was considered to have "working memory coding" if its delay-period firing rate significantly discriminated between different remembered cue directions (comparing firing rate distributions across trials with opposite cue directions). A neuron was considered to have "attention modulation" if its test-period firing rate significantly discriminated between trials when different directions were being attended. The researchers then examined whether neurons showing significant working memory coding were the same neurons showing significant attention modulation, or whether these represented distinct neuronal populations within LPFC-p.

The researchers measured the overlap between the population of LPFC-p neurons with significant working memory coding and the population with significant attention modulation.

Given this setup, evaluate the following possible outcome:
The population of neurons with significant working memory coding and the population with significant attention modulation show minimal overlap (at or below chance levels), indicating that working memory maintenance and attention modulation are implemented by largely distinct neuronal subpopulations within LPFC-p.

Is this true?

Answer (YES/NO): YES